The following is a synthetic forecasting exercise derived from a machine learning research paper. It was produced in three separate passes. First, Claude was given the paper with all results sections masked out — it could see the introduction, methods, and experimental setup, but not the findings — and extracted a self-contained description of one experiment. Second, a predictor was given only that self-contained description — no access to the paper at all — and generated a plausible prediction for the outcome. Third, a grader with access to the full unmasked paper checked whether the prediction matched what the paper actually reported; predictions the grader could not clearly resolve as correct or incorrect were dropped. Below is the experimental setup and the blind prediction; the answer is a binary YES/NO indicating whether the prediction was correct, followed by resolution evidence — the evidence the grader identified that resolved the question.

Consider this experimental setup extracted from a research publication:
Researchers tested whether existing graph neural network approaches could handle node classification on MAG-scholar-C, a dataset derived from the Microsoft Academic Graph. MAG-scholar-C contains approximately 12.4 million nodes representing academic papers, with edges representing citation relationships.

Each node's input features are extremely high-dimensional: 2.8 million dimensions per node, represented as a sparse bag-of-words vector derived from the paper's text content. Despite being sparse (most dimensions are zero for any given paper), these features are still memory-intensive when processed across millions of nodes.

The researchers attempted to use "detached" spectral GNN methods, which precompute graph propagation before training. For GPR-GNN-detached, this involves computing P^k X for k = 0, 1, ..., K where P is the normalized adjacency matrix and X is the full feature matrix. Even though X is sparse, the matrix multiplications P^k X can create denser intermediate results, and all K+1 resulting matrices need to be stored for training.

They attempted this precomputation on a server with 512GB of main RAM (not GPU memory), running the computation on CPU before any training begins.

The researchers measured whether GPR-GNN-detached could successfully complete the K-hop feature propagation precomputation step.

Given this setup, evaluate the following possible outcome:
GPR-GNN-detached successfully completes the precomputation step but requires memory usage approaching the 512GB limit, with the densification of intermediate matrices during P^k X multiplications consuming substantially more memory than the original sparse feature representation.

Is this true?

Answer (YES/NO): NO